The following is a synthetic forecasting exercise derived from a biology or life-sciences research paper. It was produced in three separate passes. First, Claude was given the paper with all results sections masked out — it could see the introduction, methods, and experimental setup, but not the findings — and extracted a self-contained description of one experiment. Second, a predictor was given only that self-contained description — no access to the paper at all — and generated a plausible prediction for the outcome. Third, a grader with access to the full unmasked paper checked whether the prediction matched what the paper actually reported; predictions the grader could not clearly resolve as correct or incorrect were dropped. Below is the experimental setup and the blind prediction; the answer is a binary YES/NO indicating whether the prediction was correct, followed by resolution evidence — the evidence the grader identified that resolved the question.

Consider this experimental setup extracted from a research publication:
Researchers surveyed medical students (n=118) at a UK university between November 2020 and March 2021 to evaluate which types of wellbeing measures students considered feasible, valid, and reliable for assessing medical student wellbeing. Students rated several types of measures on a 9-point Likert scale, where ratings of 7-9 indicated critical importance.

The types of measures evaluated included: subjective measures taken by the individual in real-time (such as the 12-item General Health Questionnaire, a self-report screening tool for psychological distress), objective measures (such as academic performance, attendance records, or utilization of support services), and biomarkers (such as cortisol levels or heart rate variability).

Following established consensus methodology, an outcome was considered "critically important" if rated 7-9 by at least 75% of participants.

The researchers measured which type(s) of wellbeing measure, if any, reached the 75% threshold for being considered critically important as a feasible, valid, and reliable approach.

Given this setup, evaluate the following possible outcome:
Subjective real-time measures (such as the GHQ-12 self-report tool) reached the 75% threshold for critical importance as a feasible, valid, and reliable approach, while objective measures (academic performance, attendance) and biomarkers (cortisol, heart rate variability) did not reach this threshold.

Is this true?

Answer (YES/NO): YES